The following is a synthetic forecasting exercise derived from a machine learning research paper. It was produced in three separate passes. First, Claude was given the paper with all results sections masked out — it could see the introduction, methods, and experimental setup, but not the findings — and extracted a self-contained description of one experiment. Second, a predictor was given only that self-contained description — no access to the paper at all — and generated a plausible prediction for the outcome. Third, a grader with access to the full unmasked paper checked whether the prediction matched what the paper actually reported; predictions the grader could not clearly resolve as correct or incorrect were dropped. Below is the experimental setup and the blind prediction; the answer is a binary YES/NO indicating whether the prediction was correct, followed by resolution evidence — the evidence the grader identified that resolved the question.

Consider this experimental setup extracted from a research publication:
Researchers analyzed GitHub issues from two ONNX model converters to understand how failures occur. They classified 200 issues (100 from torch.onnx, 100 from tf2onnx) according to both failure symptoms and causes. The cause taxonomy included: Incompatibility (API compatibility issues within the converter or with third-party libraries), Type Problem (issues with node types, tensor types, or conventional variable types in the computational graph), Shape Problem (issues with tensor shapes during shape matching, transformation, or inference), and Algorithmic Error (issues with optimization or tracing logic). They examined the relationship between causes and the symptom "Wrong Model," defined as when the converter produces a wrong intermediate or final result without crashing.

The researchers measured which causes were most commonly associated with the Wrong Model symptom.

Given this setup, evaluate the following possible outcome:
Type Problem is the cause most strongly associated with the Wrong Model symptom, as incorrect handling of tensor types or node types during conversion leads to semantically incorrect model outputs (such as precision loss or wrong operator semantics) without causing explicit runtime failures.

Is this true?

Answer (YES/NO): YES